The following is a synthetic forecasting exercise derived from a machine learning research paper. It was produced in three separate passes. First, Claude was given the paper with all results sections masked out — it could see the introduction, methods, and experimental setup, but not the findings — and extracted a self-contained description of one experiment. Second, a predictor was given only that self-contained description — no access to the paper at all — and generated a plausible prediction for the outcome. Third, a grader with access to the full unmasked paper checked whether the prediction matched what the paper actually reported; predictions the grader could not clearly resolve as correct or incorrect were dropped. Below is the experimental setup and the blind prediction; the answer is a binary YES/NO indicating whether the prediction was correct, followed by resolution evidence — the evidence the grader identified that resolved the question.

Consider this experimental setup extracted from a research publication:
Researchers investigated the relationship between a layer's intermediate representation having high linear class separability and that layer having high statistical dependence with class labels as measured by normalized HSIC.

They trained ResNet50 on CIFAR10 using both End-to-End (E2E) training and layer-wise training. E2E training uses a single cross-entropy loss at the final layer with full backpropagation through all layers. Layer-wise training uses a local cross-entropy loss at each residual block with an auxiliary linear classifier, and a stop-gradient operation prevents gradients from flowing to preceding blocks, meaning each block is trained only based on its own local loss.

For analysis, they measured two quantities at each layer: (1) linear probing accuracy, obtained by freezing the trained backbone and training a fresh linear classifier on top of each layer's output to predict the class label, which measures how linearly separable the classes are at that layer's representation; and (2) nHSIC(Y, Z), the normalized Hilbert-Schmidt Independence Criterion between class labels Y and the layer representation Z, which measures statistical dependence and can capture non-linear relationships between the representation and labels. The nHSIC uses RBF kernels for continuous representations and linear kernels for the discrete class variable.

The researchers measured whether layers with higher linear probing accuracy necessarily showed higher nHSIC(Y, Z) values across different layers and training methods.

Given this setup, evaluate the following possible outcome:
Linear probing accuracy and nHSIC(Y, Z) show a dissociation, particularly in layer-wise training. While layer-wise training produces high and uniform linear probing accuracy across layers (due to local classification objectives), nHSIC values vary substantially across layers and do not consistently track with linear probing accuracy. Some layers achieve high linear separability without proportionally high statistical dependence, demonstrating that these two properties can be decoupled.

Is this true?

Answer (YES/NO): YES